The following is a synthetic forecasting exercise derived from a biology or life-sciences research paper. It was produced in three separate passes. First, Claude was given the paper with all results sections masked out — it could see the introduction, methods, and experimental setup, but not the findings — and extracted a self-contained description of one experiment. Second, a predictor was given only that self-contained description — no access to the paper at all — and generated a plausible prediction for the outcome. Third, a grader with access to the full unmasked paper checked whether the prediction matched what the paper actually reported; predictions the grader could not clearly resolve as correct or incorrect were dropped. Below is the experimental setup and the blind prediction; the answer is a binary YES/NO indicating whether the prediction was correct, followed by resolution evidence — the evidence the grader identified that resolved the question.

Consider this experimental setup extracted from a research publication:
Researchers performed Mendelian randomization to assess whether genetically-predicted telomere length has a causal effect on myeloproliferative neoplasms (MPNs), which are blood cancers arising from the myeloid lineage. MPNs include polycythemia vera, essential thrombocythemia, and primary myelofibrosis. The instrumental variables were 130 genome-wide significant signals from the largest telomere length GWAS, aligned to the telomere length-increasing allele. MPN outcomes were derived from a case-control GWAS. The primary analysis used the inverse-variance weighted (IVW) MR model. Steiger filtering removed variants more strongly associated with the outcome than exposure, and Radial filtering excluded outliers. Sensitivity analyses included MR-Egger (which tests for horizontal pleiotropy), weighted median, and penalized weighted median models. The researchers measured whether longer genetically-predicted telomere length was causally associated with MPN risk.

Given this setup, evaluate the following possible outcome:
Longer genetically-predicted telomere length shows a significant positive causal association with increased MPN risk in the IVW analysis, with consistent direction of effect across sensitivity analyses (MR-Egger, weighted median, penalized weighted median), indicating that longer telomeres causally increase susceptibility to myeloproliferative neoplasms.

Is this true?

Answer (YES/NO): YES